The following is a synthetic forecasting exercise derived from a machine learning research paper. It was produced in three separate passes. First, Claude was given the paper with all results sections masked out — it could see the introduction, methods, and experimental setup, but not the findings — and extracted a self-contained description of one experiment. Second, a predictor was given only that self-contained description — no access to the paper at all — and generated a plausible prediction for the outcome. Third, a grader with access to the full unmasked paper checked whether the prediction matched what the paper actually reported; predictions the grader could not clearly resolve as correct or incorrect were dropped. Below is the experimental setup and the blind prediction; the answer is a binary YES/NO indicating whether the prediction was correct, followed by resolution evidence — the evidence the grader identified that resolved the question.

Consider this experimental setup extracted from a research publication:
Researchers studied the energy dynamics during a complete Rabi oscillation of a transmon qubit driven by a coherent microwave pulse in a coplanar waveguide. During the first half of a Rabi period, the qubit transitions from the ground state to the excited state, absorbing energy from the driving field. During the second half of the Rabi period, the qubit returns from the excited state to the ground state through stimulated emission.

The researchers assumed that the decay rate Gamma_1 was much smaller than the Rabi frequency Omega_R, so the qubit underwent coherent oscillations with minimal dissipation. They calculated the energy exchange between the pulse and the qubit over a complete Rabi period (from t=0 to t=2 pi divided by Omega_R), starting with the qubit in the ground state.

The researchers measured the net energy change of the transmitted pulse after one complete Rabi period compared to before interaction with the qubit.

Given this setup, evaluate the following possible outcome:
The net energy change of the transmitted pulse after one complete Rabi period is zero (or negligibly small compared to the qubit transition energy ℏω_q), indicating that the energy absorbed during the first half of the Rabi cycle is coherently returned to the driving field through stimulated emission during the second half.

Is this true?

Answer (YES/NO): YES